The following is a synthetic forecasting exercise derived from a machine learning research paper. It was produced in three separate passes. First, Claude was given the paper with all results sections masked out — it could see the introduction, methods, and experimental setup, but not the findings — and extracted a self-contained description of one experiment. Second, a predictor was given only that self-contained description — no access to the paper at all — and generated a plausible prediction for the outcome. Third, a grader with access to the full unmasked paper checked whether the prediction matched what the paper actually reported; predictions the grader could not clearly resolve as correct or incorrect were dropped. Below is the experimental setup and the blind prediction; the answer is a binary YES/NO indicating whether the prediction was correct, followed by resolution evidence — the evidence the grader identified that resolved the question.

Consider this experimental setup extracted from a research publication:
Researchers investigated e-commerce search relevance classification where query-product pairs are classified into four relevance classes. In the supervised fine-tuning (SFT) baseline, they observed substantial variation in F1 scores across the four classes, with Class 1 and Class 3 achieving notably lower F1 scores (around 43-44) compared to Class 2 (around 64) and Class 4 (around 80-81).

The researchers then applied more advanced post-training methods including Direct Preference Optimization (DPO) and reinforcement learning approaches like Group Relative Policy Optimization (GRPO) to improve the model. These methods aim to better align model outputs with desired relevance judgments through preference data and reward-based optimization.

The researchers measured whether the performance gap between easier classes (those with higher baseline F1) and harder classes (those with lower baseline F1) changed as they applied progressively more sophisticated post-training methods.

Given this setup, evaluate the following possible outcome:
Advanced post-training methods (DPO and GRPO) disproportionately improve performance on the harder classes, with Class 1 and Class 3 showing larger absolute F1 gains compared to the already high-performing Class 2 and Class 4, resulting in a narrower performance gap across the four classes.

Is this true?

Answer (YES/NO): NO